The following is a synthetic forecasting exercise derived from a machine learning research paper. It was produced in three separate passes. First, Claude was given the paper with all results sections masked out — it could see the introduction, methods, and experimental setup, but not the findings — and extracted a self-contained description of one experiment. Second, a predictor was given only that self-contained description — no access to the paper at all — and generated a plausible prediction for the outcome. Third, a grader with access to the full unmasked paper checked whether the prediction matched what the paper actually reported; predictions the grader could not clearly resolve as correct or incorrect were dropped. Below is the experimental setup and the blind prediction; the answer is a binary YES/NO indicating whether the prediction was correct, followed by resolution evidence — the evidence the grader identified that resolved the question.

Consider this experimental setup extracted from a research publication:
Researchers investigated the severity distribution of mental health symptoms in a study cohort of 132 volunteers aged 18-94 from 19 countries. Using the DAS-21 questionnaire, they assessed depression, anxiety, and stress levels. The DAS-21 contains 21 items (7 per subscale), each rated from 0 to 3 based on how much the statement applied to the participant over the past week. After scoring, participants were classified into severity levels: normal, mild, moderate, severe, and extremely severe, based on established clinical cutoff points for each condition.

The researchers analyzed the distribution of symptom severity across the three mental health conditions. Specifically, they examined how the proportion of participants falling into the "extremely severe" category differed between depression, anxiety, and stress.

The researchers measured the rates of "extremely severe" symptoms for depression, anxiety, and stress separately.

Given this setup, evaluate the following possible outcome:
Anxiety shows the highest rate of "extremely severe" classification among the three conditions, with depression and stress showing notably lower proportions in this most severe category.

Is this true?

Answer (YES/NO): YES